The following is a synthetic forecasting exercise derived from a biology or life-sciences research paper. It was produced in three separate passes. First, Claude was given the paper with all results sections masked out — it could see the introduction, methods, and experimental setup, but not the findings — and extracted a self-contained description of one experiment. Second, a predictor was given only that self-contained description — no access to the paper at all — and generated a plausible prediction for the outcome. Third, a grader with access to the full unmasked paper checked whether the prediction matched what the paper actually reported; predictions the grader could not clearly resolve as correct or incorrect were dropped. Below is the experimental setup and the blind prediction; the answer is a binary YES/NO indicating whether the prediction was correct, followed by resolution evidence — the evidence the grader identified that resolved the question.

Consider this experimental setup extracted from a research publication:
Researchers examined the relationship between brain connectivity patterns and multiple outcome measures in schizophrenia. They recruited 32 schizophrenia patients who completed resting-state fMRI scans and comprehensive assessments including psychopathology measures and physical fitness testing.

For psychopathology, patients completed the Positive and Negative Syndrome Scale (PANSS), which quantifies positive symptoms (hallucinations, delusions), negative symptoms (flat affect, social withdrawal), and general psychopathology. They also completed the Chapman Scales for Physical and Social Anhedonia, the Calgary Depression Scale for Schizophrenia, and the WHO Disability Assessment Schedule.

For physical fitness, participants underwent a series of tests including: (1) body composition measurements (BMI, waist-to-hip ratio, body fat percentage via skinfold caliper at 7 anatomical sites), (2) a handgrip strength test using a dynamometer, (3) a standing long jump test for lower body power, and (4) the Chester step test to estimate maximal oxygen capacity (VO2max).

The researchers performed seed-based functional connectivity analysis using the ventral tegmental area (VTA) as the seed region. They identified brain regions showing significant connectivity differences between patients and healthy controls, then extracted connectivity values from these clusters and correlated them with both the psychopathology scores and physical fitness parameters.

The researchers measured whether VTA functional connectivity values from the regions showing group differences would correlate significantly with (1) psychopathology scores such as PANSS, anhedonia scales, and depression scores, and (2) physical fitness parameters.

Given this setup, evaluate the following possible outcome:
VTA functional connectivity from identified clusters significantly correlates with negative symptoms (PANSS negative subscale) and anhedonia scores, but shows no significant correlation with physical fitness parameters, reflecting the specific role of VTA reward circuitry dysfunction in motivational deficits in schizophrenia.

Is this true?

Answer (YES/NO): NO